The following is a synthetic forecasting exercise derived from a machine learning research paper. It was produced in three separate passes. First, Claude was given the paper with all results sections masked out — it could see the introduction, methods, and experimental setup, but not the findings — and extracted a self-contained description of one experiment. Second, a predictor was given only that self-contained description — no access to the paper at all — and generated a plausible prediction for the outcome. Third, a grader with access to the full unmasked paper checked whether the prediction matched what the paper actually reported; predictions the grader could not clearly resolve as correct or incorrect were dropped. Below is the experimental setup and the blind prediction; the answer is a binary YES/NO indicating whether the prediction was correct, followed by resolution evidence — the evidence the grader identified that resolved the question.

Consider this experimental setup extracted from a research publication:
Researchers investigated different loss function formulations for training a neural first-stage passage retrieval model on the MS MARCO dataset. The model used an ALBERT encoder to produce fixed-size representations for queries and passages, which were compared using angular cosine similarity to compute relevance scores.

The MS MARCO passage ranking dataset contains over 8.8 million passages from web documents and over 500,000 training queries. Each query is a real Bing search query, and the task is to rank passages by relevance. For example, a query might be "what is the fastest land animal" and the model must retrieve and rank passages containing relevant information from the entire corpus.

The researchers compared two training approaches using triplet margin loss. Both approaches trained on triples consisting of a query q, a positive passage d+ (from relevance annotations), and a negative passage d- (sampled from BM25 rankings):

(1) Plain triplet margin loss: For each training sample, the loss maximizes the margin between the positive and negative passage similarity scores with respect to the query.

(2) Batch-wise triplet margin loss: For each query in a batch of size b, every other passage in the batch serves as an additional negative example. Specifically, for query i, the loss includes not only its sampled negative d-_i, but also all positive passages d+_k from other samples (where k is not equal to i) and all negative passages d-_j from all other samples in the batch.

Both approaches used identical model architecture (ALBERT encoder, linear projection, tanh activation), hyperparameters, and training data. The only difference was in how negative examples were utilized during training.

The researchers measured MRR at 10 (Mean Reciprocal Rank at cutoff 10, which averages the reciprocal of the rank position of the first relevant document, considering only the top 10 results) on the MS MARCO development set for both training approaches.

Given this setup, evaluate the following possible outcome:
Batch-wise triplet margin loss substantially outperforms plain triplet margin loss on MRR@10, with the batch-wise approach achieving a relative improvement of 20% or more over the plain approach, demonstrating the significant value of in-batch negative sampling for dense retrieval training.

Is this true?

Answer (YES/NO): NO